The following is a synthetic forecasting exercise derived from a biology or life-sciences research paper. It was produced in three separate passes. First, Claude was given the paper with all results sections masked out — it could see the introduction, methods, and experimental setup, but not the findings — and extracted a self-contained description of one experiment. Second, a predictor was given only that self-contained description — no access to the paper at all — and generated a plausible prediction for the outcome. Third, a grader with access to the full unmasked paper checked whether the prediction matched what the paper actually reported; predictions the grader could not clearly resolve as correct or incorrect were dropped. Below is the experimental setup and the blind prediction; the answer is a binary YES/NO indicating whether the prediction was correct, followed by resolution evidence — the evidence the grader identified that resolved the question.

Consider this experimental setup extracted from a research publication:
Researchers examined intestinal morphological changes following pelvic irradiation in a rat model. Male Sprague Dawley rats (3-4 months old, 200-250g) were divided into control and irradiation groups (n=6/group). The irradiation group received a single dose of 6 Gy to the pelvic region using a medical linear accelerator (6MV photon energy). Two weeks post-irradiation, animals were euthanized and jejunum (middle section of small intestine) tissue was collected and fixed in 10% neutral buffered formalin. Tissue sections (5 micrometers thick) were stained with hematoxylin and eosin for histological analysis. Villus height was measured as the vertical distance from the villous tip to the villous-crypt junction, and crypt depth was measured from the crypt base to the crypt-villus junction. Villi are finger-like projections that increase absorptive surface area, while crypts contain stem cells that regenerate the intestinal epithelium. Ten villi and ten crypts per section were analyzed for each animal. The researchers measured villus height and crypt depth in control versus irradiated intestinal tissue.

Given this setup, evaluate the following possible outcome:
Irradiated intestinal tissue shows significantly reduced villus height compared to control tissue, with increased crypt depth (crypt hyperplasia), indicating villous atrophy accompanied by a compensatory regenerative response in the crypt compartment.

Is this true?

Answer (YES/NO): NO